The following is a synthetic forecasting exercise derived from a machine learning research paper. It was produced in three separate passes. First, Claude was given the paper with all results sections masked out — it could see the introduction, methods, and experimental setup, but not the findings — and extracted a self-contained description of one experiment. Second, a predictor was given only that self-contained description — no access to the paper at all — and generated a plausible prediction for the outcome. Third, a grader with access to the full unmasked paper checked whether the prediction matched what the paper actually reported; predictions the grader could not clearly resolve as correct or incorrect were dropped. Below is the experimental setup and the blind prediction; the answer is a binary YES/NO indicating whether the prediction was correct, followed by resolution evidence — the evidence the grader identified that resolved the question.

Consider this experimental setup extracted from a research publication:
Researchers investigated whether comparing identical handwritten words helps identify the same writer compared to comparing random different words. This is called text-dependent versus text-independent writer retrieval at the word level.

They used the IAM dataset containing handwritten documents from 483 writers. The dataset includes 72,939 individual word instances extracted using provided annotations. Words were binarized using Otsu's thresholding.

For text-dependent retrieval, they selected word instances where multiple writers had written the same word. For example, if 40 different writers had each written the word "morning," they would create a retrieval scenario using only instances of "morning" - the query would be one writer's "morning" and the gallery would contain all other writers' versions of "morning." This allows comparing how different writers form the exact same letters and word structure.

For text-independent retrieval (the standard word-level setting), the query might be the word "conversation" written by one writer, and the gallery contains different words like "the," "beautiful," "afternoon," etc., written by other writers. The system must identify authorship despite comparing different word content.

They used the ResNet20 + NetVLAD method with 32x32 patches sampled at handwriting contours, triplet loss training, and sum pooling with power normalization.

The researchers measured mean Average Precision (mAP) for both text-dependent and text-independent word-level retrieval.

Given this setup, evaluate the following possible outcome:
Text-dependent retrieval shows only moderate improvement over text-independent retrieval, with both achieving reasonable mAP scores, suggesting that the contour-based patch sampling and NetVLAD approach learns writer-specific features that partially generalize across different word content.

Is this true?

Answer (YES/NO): NO